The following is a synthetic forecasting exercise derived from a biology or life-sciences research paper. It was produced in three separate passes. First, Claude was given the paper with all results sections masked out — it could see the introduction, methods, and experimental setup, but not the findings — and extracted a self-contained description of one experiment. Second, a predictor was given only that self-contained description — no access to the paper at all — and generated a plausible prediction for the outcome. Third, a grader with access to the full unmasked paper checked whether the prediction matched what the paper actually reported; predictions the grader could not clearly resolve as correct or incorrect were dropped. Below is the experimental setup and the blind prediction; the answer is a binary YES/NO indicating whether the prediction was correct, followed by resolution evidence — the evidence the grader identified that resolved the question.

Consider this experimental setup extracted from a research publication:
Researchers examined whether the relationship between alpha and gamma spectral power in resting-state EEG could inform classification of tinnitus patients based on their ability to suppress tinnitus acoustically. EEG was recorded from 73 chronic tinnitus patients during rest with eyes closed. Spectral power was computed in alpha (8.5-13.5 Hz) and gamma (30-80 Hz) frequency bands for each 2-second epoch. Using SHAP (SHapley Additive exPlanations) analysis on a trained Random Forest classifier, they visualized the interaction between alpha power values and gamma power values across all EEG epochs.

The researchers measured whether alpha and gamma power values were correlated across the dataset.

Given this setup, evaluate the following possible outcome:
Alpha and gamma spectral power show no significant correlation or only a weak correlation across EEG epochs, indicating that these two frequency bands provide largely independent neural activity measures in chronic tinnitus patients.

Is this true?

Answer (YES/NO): NO